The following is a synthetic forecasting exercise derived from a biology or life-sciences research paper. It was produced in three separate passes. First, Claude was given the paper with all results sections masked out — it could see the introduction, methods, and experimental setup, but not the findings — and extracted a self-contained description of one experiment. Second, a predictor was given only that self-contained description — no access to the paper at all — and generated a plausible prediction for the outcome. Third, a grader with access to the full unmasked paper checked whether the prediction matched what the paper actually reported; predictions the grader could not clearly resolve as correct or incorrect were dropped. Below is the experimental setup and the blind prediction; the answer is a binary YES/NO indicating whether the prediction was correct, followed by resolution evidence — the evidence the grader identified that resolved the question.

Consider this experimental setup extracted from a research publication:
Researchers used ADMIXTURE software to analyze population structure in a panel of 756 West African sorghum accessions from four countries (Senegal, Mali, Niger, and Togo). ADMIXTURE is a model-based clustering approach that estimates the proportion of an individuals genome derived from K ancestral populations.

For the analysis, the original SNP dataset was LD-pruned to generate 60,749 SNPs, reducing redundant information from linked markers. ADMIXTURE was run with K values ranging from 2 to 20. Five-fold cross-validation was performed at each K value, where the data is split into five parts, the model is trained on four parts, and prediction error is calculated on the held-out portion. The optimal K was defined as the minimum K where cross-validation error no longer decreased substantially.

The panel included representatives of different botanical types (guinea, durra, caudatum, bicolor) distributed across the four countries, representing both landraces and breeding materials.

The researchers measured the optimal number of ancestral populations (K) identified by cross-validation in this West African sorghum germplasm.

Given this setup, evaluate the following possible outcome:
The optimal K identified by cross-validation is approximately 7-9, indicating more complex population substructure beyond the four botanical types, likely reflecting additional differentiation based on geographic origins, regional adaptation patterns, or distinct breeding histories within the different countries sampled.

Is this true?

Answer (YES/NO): YES